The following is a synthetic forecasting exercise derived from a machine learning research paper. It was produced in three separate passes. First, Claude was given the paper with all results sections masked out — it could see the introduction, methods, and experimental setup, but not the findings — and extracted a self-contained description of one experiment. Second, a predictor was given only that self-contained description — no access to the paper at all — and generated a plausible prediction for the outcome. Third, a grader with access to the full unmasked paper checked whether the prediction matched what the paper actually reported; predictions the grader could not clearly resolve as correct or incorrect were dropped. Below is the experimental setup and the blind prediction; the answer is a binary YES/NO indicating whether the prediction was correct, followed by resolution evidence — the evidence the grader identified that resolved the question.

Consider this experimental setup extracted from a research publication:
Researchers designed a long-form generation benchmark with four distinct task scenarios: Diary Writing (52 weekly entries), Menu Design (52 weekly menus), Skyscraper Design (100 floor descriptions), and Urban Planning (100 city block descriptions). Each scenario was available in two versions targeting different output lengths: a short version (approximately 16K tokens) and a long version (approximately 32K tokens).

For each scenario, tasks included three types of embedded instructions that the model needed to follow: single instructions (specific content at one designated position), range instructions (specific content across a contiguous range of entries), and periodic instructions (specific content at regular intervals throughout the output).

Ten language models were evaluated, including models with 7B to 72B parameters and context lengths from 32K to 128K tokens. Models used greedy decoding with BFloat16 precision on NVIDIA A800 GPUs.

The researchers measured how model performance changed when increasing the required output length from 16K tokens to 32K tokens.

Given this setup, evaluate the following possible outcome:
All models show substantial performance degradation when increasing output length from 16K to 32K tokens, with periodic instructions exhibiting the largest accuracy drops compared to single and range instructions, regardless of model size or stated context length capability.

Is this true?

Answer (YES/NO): NO